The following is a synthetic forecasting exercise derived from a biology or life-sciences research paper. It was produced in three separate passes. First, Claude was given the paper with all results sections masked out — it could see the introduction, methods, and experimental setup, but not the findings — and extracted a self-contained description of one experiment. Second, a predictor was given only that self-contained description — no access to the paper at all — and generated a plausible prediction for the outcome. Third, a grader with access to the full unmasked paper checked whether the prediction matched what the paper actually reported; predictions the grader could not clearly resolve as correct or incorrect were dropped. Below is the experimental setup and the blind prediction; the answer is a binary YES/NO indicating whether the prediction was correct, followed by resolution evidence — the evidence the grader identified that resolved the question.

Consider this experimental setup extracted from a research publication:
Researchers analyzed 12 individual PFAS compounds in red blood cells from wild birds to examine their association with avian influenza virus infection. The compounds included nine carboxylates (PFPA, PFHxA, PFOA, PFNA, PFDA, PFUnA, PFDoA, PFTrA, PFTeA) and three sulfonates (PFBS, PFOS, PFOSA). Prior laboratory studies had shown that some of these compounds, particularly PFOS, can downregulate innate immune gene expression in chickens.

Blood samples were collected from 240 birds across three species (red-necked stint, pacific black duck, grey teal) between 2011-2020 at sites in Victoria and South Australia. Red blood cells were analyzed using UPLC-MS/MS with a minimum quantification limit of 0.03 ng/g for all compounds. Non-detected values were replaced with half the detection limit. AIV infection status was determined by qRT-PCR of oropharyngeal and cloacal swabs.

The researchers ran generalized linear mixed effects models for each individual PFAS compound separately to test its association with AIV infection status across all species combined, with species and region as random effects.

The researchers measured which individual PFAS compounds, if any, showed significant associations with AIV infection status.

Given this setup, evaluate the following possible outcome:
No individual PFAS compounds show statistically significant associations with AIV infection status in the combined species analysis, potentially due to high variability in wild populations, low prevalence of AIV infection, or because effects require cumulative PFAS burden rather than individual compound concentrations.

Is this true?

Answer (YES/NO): NO